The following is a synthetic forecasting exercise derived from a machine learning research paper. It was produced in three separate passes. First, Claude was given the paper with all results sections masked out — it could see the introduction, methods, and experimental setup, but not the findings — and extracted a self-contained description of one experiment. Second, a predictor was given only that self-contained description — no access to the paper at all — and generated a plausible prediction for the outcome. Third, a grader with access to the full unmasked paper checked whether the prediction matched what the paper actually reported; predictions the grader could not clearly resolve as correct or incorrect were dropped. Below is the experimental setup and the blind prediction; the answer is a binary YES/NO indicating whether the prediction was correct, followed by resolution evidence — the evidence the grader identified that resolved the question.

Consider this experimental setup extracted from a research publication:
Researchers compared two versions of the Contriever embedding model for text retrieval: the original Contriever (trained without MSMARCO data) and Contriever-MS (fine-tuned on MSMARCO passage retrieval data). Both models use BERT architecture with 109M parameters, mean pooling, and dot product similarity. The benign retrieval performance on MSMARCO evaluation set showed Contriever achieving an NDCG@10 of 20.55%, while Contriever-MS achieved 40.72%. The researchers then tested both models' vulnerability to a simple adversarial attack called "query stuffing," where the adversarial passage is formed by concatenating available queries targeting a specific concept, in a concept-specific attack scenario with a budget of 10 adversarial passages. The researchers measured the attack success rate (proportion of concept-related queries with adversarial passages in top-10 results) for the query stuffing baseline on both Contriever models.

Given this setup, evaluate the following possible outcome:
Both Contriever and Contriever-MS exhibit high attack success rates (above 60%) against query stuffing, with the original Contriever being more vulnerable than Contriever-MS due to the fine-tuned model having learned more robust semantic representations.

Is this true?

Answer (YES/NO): NO